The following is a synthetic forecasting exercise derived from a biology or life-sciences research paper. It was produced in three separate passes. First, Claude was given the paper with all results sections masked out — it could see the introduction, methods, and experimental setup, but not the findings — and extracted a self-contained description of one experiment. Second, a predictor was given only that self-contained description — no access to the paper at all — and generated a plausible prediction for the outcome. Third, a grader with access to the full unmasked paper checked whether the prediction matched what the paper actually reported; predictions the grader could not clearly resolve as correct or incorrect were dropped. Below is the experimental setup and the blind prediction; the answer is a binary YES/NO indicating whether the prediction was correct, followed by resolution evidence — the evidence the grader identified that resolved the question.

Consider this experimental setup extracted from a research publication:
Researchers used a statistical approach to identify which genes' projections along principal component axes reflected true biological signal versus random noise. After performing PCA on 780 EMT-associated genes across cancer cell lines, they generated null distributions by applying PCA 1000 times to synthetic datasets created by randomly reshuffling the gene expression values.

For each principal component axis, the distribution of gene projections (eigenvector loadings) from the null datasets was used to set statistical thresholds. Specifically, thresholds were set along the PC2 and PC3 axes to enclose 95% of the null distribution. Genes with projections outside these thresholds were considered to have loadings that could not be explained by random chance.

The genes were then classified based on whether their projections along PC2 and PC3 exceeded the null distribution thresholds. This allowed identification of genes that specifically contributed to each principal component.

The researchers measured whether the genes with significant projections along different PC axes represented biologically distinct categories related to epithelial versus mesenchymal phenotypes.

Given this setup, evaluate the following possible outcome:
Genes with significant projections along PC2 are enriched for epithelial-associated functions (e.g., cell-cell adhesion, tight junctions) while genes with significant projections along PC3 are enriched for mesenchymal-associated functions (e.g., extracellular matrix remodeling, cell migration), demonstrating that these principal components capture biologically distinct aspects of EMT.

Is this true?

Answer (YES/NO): NO